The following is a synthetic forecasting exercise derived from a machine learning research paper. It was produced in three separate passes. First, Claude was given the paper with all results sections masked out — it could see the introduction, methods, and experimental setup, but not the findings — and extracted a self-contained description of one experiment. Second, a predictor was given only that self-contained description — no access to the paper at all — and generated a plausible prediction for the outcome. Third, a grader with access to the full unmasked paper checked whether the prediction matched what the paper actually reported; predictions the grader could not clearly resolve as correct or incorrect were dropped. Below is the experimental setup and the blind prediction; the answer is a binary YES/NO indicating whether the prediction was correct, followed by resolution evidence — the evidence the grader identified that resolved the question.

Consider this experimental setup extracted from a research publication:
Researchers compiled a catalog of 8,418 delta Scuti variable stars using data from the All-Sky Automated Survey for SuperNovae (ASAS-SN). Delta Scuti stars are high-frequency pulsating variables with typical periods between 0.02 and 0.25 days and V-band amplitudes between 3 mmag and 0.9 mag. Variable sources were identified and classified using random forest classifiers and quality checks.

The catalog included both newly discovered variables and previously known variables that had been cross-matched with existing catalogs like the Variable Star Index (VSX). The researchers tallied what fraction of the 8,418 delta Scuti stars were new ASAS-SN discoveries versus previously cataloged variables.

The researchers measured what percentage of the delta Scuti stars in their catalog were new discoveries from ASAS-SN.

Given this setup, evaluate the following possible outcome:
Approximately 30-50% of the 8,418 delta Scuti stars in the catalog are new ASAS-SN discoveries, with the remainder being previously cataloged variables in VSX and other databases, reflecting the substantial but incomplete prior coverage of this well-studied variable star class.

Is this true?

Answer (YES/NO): YES